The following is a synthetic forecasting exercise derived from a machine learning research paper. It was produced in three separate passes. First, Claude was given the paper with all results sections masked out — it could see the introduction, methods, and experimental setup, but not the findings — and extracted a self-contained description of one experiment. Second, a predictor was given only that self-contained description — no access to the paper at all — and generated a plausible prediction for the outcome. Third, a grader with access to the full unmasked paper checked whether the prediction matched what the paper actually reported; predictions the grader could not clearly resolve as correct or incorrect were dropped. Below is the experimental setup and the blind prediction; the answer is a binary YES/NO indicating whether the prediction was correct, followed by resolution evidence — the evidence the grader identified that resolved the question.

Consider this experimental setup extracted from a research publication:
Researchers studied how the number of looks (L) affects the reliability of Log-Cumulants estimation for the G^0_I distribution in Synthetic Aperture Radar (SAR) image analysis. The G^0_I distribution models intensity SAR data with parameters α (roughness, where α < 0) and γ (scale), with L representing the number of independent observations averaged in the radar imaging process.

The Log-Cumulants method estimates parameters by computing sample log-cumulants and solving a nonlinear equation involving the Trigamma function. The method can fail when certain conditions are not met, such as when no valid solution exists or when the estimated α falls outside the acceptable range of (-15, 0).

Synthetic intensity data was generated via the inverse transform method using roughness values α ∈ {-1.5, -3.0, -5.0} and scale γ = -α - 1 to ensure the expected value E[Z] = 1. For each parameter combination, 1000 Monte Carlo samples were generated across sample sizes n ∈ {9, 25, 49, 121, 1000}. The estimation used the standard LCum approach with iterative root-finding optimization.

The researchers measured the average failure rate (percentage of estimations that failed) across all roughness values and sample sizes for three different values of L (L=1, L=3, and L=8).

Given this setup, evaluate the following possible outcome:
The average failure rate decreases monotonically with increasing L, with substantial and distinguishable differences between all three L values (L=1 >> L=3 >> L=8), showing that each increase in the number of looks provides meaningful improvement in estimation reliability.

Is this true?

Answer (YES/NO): YES